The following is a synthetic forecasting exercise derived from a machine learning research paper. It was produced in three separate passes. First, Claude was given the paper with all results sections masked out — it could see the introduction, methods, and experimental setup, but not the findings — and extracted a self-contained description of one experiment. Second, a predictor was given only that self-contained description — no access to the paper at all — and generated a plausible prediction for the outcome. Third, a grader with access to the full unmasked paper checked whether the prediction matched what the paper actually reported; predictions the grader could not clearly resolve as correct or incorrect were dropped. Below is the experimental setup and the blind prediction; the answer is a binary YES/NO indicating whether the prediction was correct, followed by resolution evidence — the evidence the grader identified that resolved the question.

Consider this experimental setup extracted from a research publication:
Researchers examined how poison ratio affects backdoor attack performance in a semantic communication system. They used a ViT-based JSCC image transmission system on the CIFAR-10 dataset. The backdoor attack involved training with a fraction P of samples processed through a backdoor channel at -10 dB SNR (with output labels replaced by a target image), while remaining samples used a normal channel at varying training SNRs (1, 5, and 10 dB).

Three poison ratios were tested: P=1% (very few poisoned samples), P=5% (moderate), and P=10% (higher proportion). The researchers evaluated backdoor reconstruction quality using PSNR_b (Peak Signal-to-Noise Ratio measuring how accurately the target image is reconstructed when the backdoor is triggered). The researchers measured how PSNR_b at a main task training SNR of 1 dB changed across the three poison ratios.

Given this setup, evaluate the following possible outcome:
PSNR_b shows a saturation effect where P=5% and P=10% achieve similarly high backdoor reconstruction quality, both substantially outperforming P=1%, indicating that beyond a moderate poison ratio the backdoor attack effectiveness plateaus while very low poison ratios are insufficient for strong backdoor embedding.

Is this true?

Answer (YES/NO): NO